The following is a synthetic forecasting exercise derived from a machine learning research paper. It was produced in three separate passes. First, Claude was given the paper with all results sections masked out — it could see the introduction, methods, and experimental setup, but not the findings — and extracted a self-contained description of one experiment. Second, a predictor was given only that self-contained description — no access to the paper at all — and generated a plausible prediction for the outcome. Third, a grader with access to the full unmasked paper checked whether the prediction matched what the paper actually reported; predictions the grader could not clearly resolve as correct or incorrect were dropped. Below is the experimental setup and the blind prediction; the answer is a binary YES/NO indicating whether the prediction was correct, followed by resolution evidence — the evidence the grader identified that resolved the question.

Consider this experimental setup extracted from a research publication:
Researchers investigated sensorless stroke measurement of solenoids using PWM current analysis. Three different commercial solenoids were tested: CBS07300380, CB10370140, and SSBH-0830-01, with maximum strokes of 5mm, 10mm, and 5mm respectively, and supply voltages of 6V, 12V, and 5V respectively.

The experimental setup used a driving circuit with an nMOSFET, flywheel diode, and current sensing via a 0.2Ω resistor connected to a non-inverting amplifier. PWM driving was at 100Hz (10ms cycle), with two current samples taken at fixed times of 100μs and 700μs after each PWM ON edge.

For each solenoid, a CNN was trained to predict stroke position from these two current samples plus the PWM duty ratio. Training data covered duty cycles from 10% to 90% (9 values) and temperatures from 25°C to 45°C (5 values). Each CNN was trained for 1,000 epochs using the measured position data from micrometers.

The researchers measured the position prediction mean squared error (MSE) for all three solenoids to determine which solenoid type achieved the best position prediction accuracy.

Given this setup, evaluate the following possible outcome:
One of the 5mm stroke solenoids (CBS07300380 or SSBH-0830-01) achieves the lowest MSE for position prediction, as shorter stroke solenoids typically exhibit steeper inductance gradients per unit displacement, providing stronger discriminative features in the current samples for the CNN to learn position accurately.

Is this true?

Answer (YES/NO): YES